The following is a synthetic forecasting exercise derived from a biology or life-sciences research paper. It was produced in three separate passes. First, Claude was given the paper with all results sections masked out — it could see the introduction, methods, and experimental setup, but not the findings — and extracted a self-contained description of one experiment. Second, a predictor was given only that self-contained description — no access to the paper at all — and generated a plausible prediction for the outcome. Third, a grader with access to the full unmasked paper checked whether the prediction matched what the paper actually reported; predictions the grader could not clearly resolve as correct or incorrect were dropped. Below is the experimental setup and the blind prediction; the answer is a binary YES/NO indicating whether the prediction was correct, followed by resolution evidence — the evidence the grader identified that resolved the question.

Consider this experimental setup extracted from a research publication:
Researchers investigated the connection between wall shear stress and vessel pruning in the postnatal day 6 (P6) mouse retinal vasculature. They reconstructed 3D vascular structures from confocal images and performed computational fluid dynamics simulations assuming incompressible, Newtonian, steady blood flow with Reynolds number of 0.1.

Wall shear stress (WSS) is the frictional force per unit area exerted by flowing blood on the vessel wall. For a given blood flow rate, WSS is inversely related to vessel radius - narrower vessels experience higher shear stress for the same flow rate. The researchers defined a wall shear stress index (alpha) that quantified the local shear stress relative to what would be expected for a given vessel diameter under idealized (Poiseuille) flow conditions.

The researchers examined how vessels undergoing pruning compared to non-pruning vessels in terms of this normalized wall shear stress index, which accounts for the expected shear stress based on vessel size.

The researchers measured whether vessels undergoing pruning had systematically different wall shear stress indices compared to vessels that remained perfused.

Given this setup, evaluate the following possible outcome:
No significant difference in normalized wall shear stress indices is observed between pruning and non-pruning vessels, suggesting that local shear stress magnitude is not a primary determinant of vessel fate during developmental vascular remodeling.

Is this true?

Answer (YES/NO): NO